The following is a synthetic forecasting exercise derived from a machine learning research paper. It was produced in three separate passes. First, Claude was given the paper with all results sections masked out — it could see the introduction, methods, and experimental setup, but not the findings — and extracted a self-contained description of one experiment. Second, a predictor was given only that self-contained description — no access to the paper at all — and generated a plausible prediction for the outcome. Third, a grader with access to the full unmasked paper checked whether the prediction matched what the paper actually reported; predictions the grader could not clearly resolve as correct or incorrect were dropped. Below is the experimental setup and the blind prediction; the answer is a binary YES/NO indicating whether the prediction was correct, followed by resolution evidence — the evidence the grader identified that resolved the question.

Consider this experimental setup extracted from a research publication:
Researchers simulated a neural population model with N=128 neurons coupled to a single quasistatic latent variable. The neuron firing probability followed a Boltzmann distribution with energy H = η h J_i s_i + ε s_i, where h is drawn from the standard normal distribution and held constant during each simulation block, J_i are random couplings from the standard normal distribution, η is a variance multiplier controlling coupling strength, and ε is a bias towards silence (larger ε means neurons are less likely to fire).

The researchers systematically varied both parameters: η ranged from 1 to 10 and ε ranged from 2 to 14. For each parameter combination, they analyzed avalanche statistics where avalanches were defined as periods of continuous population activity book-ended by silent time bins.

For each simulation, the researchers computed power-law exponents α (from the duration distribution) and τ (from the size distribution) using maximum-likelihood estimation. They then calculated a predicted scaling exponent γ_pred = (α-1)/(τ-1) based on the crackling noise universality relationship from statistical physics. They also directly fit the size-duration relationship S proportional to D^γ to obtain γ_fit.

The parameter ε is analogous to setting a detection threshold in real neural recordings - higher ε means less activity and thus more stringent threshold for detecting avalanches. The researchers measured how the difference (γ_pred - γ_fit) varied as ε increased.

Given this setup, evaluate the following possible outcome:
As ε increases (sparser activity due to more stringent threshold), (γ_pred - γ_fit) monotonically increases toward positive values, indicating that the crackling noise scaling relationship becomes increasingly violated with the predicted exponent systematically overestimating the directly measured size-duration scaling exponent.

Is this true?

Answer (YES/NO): NO